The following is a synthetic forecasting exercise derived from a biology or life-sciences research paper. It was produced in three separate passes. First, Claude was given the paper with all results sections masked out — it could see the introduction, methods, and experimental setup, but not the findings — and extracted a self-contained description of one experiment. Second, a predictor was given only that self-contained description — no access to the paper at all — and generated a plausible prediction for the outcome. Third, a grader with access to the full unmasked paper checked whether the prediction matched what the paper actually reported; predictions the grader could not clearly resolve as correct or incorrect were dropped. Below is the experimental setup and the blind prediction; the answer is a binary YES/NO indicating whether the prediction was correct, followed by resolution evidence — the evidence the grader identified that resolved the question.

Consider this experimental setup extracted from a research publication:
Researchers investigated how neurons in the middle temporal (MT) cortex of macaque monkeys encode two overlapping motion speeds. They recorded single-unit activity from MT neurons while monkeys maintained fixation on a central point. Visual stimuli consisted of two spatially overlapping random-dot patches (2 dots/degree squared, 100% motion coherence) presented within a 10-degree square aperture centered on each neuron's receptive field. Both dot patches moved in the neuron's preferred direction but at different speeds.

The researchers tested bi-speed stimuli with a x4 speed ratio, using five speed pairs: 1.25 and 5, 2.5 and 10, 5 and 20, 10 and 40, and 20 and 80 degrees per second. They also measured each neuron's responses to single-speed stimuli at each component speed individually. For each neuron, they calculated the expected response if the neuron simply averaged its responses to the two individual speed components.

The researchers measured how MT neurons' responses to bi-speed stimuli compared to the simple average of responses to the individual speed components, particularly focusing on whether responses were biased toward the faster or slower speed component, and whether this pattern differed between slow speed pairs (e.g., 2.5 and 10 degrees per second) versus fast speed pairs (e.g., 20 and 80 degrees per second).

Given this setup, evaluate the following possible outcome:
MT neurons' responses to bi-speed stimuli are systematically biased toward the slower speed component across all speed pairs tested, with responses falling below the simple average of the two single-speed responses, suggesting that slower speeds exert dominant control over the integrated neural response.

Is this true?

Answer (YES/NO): NO